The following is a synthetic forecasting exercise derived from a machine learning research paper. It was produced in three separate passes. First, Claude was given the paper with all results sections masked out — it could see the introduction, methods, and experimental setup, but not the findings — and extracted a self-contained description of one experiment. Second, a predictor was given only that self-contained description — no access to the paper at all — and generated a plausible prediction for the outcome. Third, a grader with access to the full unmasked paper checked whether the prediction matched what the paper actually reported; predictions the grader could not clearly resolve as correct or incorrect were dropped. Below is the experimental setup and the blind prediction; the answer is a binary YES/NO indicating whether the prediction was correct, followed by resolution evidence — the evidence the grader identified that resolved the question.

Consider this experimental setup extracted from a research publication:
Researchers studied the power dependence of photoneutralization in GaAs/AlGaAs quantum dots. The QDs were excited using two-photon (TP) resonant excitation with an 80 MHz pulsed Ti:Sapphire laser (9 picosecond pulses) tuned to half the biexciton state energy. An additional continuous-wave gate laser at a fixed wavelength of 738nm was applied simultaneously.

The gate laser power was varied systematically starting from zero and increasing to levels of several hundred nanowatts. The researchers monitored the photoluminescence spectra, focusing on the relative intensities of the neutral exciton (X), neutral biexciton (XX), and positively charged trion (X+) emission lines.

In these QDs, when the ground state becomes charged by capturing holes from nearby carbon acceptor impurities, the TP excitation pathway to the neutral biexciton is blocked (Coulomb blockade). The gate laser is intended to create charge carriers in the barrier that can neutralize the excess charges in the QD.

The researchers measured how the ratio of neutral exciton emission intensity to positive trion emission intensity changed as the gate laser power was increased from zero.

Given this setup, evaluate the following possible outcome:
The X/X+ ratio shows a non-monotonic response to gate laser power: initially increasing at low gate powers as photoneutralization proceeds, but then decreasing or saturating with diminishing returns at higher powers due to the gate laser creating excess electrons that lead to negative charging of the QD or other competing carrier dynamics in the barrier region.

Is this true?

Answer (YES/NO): NO